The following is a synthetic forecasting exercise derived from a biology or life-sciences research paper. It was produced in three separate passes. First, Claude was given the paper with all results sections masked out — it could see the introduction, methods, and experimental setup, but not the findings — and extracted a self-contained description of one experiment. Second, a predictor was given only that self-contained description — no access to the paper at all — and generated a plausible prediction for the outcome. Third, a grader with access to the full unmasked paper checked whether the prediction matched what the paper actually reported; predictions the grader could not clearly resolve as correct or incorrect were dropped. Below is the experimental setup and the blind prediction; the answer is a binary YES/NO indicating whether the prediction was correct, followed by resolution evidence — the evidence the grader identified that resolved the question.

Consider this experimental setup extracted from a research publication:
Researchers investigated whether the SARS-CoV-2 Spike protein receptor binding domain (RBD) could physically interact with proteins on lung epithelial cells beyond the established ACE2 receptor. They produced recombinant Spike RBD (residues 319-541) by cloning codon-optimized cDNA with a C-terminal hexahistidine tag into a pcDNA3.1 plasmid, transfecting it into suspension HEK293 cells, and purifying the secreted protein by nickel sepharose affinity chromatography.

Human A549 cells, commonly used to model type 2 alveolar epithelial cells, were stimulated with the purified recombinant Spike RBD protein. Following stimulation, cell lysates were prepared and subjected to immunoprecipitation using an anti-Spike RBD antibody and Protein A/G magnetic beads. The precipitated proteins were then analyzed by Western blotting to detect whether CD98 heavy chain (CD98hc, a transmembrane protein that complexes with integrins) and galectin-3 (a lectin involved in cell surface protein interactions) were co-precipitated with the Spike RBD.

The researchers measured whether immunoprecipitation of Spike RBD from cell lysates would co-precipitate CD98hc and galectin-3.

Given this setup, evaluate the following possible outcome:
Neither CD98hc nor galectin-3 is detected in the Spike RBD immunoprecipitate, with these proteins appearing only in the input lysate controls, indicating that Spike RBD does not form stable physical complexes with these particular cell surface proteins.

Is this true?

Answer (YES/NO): NO